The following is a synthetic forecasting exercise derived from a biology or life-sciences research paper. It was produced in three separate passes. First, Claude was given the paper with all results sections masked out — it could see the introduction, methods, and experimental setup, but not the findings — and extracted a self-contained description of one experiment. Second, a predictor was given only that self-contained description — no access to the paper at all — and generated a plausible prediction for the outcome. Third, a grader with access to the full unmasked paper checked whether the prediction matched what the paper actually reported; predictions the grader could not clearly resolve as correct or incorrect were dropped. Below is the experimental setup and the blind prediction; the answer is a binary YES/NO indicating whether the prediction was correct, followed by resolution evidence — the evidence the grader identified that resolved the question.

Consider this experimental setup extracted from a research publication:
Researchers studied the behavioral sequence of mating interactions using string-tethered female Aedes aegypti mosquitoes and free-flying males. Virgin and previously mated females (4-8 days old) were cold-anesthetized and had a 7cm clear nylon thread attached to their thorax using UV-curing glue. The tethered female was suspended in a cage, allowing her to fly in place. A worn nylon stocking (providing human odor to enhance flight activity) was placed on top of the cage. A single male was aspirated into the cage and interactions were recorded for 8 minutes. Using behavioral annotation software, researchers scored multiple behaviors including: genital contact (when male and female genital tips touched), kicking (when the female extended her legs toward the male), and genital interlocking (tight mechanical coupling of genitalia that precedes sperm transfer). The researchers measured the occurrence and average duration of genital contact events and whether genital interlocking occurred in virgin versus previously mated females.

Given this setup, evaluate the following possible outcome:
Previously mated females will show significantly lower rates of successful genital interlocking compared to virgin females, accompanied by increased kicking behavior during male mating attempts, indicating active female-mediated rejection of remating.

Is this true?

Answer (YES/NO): YES